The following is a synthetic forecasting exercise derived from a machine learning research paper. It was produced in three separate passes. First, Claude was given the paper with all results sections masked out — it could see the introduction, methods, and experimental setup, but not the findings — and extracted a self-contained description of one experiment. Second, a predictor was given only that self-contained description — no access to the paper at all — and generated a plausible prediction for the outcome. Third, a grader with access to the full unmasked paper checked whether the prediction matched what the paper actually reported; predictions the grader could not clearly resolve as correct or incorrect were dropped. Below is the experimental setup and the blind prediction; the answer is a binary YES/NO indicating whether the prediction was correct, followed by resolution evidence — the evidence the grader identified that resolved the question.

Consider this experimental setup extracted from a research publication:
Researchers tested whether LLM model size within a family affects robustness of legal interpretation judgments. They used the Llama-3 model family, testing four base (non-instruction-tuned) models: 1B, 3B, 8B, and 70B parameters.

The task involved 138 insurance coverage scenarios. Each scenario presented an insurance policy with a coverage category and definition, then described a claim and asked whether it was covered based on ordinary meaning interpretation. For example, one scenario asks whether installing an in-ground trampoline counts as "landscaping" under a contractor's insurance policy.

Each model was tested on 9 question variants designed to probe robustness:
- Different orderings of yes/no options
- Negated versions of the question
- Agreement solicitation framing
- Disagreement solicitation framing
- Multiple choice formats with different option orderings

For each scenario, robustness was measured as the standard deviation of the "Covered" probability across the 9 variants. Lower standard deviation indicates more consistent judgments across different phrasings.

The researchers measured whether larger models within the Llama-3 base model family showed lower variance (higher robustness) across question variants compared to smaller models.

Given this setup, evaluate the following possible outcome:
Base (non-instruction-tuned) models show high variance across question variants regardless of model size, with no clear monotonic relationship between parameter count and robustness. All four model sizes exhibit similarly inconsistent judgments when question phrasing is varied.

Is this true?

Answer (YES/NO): NO